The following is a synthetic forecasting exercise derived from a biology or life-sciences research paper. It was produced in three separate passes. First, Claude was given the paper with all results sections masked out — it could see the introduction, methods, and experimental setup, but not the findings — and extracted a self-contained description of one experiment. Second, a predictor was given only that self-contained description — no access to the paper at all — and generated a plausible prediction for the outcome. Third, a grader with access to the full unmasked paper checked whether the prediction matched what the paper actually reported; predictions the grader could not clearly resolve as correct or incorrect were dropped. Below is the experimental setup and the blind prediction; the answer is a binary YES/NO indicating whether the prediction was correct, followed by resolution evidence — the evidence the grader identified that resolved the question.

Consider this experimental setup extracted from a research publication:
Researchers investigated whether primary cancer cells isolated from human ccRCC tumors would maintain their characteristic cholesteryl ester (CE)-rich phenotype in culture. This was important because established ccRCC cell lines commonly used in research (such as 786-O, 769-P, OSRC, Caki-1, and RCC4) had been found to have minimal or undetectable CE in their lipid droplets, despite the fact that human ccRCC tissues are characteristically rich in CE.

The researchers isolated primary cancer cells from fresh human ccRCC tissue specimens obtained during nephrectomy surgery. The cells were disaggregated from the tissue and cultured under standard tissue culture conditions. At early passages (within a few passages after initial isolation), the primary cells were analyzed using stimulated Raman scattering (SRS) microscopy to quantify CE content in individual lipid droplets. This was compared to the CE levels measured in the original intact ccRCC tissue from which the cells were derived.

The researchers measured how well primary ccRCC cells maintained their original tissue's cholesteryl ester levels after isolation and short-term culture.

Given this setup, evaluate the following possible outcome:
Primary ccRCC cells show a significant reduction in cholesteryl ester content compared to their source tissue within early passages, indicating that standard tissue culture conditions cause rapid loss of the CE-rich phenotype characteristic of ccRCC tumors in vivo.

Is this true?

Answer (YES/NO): NO